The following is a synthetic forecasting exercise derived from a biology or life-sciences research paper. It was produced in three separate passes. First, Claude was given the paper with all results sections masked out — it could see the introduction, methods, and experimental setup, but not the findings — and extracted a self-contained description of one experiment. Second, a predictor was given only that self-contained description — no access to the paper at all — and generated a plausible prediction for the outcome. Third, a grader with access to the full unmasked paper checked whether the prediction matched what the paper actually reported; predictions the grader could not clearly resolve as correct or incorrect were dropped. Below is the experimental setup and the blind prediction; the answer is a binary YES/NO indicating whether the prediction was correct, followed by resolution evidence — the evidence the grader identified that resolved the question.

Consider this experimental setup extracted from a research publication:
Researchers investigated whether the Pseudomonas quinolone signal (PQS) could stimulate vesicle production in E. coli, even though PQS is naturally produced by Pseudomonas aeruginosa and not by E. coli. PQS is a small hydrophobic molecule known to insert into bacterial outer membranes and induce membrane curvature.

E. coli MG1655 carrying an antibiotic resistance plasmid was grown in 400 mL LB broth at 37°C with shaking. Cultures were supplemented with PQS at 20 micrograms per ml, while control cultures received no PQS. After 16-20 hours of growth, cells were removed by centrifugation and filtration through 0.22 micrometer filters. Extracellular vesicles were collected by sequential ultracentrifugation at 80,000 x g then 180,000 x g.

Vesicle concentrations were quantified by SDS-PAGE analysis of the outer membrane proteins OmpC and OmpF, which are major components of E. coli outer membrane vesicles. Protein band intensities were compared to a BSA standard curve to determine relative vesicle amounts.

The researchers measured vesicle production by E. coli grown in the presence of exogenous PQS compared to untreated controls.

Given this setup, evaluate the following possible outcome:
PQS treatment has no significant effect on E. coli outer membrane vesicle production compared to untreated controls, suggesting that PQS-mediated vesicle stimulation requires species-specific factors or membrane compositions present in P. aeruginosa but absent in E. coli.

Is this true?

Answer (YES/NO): NO